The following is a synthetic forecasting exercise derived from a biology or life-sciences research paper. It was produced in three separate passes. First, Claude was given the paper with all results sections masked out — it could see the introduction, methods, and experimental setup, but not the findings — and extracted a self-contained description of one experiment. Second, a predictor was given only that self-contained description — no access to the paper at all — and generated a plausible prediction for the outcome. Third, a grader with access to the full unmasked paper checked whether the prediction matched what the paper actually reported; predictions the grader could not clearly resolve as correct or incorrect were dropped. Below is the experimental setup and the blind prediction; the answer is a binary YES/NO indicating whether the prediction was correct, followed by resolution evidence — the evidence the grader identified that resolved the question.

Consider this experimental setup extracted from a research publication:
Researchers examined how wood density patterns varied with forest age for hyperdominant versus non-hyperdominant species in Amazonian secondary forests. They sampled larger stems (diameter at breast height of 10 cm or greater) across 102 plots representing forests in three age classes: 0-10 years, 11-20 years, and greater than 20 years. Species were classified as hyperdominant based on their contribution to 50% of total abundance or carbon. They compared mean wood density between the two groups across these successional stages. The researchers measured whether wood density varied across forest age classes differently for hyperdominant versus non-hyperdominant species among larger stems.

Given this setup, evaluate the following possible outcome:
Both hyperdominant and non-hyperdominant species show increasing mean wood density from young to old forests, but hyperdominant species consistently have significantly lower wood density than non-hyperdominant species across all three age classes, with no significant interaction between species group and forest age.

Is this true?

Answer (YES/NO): NO